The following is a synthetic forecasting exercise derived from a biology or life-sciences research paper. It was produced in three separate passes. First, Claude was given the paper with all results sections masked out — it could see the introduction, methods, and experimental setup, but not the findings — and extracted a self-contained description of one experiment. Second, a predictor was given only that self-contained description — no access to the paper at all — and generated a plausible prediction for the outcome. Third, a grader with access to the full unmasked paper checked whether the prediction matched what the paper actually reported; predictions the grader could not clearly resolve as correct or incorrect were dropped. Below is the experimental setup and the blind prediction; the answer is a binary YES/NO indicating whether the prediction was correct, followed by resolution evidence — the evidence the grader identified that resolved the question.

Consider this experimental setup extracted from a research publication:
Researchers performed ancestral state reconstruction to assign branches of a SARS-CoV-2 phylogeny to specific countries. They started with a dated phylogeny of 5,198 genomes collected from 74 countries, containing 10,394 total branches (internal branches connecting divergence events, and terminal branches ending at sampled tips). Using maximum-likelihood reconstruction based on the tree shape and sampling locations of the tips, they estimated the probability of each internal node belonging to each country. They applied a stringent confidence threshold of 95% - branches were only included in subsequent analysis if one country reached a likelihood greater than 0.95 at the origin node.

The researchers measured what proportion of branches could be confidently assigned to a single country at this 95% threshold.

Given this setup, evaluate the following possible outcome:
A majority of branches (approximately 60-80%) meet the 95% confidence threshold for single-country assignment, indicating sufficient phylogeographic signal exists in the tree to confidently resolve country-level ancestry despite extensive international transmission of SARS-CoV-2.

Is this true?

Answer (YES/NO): YES